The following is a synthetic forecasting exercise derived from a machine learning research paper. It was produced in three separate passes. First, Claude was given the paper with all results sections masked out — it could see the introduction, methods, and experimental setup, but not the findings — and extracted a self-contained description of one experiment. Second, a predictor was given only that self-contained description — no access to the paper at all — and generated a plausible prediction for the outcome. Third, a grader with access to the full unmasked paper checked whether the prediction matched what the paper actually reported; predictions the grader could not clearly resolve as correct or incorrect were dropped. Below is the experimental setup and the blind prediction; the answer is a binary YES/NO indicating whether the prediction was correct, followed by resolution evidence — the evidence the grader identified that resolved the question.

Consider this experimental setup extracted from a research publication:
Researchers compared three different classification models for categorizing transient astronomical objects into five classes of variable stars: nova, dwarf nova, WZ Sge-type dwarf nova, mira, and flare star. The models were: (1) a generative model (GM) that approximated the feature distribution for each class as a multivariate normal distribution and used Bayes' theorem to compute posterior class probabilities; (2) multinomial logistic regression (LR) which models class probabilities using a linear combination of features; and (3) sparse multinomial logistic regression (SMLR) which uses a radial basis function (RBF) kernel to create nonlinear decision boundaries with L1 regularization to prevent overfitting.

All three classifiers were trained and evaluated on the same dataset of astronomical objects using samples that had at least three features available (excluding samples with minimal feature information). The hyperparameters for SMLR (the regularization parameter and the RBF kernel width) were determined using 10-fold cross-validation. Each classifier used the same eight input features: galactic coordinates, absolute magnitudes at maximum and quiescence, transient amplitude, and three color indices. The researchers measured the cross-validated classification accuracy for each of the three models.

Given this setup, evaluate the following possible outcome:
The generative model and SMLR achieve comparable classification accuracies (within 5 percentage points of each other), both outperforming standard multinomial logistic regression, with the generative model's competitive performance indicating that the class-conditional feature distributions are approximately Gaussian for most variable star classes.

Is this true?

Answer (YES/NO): YES